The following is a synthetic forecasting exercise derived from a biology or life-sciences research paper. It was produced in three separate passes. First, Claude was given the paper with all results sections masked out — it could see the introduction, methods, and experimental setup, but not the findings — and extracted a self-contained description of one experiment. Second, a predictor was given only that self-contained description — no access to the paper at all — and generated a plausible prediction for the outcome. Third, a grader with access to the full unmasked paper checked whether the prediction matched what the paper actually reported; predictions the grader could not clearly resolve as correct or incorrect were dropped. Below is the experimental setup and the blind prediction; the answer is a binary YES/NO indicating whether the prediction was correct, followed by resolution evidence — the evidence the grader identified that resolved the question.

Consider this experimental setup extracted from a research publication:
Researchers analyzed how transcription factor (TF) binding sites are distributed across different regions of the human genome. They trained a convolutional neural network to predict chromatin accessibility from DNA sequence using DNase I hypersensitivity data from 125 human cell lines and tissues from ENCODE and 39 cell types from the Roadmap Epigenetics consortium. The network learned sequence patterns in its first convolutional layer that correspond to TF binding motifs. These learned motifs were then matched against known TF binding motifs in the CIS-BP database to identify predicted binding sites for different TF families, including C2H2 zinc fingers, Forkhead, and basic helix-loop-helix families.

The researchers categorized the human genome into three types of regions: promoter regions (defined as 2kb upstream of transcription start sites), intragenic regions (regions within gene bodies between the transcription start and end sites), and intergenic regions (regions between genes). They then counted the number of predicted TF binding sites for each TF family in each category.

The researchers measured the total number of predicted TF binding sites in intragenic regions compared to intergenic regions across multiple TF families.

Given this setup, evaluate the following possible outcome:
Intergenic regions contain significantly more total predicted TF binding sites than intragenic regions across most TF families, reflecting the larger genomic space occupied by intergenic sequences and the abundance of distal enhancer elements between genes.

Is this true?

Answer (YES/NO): NO